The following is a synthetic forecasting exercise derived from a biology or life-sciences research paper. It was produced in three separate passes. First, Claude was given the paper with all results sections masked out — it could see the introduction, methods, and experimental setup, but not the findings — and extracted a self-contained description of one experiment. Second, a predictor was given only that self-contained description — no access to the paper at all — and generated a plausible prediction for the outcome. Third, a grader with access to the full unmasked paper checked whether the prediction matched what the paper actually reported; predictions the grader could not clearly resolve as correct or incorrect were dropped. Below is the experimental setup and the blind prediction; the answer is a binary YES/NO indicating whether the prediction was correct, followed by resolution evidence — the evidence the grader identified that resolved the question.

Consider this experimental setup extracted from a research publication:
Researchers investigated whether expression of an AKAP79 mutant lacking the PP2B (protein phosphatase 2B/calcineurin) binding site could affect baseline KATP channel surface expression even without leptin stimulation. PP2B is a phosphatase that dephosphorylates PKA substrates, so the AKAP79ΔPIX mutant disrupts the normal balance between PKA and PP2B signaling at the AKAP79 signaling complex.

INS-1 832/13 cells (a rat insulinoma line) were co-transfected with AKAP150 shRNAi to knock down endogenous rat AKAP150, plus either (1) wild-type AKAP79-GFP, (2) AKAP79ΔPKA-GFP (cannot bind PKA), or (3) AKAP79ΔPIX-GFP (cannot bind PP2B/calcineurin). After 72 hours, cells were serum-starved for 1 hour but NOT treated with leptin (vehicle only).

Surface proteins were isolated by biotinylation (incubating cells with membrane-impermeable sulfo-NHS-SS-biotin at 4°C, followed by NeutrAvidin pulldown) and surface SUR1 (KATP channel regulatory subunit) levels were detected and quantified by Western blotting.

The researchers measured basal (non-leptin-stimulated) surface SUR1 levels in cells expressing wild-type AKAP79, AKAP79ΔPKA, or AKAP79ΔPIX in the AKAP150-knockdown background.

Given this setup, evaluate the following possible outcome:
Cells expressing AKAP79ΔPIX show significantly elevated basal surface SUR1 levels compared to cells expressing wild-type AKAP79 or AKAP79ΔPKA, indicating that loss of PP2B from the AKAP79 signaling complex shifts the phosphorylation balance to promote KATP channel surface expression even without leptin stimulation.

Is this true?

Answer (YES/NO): YES